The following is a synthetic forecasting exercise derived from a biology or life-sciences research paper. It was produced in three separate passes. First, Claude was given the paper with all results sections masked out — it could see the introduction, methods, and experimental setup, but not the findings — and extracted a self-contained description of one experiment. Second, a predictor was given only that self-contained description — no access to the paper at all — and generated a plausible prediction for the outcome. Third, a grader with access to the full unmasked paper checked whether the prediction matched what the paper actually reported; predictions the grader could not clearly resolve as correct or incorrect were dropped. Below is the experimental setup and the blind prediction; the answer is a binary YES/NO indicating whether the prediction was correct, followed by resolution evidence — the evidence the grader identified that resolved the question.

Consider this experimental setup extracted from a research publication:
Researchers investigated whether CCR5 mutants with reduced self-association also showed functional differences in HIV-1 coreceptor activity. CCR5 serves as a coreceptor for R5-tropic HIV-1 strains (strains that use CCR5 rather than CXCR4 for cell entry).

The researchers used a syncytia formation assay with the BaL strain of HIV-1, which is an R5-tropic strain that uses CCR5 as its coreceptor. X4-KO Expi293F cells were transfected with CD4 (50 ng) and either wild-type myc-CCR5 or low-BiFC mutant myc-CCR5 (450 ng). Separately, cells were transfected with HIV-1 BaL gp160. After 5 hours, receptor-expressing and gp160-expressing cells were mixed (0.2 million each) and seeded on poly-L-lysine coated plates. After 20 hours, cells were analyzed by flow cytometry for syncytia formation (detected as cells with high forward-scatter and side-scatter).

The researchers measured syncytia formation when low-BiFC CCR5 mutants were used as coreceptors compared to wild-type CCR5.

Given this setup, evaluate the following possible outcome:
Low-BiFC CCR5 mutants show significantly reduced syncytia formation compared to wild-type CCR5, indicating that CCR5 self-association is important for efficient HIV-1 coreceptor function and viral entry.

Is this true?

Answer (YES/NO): NO